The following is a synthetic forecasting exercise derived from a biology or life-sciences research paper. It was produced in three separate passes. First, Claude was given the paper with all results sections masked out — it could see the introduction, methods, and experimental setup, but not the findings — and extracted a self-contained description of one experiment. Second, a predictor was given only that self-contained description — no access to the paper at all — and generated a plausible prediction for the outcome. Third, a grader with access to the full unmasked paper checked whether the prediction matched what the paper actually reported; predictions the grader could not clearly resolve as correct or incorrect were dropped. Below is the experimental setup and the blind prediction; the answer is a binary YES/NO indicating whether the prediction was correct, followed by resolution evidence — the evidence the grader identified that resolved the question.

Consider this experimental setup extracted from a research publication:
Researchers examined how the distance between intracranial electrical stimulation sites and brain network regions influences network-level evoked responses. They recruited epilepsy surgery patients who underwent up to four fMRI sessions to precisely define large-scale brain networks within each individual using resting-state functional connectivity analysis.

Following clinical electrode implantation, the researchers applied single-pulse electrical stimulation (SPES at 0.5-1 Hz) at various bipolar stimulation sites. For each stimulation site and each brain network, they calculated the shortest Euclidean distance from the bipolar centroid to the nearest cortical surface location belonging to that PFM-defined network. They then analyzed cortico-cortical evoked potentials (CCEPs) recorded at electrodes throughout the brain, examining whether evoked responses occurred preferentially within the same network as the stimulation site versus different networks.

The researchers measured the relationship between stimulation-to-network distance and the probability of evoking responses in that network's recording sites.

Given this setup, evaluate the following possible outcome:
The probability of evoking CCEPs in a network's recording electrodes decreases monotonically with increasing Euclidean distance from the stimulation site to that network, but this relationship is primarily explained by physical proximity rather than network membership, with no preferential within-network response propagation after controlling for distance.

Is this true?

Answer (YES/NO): NO